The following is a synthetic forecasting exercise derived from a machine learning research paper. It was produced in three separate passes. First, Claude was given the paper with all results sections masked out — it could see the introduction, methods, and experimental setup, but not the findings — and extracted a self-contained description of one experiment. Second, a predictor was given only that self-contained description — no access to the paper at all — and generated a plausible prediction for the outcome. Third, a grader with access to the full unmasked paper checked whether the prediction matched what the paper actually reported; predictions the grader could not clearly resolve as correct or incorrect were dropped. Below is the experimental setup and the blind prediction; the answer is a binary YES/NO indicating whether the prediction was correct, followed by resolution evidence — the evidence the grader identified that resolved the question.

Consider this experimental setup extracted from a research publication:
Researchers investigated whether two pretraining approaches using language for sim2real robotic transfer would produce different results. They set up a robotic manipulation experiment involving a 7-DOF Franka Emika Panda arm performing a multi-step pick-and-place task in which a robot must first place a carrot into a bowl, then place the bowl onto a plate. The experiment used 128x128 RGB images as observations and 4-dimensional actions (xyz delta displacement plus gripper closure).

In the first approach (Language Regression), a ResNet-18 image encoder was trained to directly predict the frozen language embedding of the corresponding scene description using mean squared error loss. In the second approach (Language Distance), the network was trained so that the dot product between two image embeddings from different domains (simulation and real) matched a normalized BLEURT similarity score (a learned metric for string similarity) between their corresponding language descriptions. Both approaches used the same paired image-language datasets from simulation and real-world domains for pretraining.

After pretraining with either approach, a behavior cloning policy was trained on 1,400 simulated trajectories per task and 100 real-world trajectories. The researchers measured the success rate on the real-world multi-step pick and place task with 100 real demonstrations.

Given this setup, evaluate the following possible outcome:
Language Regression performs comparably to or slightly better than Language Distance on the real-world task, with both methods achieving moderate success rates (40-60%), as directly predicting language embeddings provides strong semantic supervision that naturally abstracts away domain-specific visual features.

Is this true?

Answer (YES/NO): NO